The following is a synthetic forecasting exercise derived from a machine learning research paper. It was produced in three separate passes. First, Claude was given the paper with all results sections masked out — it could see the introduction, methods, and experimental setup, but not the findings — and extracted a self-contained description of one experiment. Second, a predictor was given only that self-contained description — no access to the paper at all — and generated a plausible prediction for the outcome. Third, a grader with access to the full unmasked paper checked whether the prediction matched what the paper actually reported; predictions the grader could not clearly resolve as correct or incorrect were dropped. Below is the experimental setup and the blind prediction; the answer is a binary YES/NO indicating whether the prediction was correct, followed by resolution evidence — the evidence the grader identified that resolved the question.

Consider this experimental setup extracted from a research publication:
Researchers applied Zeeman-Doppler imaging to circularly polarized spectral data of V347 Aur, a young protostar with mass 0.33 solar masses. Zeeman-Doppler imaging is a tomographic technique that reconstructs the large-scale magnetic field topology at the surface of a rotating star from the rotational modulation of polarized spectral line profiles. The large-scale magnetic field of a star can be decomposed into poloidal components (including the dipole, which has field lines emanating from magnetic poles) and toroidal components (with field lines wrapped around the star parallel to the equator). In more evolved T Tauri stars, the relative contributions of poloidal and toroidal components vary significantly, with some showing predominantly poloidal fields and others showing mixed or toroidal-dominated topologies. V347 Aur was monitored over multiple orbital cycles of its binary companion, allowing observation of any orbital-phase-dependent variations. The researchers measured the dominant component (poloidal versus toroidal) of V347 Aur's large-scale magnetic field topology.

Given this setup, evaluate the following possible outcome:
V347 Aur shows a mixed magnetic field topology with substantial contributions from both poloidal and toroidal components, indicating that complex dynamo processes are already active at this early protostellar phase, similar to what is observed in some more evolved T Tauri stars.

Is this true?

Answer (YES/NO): NO